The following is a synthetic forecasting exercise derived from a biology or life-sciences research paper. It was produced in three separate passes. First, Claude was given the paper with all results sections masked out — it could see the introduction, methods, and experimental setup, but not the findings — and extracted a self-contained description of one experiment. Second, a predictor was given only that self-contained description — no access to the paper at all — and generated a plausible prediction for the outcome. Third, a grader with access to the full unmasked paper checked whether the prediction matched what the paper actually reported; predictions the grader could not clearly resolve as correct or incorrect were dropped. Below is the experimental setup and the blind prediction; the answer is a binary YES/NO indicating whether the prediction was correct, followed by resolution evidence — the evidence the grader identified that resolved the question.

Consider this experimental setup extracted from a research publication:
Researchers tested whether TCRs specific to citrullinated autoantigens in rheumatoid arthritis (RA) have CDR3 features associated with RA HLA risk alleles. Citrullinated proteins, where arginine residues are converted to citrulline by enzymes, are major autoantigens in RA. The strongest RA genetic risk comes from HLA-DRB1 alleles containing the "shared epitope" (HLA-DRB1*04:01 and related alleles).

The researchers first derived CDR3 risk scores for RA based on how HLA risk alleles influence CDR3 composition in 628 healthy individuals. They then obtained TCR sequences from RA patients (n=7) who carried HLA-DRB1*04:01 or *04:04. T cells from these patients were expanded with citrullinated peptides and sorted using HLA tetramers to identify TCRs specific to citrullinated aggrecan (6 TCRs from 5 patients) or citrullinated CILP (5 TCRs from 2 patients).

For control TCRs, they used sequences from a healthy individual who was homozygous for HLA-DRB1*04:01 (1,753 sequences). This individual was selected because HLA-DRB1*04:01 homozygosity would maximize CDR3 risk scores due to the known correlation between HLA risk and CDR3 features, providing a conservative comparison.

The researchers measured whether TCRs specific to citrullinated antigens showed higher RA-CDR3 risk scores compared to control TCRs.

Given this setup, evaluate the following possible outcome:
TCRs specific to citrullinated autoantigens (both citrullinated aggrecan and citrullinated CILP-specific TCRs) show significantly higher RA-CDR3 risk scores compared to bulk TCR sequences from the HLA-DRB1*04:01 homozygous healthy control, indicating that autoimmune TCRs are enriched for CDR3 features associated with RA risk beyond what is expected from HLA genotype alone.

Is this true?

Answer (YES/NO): NO